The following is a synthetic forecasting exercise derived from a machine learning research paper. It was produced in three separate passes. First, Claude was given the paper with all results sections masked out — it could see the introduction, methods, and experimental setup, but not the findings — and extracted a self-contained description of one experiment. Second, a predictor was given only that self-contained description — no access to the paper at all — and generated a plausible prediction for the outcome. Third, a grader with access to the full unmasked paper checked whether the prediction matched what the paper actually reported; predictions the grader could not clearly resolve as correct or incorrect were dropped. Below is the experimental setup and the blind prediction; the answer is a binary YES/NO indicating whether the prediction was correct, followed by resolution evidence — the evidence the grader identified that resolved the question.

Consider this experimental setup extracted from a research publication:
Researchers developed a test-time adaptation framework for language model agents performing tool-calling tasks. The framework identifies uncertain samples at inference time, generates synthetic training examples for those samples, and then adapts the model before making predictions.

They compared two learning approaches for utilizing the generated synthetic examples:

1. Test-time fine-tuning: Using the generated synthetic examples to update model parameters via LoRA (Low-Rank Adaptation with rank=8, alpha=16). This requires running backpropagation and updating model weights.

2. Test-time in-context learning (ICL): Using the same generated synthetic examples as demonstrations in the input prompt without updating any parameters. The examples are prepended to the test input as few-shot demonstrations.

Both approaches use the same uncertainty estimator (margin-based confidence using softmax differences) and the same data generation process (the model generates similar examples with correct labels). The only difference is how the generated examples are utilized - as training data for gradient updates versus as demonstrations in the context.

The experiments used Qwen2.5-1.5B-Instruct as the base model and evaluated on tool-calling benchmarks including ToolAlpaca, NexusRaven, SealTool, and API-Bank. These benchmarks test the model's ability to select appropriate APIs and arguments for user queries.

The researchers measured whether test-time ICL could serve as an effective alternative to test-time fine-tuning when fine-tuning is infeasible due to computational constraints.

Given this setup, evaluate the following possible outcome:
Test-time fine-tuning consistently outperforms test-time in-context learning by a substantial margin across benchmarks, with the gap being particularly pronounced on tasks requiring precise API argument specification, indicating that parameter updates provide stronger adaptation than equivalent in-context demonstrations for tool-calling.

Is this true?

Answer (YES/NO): NO